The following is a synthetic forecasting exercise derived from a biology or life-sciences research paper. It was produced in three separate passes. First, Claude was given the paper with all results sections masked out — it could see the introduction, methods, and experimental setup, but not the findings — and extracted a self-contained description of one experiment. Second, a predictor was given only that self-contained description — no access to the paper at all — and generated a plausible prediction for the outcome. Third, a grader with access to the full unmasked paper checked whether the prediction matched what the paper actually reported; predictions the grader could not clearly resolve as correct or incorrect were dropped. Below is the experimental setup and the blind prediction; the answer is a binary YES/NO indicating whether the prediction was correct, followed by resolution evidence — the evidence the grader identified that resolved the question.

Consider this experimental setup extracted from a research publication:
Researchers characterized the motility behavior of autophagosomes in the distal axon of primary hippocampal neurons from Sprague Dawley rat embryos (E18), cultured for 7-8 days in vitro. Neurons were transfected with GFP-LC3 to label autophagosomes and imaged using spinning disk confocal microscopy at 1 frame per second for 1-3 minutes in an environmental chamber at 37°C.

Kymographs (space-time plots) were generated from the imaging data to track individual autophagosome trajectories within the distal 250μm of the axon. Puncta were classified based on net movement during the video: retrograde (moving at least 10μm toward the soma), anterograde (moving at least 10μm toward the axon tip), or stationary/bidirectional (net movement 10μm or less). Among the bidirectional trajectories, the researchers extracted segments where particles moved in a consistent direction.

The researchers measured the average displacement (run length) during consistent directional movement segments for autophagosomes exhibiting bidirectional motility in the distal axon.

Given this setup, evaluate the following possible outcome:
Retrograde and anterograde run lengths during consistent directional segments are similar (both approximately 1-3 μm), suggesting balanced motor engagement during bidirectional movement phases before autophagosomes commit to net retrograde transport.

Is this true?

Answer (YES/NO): YES